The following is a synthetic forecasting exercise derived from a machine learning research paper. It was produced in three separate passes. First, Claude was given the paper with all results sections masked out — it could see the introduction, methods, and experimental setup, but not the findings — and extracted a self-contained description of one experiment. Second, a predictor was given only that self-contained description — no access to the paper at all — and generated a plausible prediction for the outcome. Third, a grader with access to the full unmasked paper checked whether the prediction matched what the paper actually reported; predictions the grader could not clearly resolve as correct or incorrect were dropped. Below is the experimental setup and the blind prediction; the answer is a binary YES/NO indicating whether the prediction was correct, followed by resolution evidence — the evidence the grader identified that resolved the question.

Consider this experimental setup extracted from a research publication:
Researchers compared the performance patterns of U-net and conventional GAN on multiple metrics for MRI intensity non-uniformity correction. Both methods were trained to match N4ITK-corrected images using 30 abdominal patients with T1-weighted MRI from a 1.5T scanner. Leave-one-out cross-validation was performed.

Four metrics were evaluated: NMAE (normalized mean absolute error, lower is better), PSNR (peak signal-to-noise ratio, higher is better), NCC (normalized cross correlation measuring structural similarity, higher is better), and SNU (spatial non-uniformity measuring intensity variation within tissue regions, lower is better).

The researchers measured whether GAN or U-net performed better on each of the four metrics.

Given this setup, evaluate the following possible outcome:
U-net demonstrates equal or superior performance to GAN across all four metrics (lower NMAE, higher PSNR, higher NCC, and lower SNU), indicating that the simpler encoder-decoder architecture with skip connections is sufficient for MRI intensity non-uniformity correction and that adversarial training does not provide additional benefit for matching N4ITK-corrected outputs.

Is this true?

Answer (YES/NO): NO